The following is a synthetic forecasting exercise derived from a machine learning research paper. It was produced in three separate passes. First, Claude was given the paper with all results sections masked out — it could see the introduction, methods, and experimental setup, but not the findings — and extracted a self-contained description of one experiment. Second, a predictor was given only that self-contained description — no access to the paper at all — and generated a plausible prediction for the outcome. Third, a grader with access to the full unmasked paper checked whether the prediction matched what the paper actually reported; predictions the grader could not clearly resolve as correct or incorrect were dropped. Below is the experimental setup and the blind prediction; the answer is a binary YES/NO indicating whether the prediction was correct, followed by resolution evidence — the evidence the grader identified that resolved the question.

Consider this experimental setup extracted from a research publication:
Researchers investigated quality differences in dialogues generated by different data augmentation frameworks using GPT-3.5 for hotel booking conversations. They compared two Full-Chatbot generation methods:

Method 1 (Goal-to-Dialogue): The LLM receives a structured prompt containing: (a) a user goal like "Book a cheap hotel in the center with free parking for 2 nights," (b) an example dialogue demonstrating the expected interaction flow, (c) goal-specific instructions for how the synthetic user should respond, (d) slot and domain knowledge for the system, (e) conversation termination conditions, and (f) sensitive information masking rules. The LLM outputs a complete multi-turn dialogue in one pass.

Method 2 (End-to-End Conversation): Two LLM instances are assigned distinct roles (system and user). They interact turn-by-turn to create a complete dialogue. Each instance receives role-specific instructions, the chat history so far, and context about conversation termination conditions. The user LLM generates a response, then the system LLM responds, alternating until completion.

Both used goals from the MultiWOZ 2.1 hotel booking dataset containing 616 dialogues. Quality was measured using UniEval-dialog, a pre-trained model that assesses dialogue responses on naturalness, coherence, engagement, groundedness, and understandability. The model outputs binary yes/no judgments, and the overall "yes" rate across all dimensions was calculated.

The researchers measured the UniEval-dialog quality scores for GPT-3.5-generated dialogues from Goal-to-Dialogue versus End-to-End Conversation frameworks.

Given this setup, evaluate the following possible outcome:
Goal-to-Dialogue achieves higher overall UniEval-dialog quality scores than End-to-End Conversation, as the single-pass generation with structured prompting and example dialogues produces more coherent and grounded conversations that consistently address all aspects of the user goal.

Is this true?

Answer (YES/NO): YES